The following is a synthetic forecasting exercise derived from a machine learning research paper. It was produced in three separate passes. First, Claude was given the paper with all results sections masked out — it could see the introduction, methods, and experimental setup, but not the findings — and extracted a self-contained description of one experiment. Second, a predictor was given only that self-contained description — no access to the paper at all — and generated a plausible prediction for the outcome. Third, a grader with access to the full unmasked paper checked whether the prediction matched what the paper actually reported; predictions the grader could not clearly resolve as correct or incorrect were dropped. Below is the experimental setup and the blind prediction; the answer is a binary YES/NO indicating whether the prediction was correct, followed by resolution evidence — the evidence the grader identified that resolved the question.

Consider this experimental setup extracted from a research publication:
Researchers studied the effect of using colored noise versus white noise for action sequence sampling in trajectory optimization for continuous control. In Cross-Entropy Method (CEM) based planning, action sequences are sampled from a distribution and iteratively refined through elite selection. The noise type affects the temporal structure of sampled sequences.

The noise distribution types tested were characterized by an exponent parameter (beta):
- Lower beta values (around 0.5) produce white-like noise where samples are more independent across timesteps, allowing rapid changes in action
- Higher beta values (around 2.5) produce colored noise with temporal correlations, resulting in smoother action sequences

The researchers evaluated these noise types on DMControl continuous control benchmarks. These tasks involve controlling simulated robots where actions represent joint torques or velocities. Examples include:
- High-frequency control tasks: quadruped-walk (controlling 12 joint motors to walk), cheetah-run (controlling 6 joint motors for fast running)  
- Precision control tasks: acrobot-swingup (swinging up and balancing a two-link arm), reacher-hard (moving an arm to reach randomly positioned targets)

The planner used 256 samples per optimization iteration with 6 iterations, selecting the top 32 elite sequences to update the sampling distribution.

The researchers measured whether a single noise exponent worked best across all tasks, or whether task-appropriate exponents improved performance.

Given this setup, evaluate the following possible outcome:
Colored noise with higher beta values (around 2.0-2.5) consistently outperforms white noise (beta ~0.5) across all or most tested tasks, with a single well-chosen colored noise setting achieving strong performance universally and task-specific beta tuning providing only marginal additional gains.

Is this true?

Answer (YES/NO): NO